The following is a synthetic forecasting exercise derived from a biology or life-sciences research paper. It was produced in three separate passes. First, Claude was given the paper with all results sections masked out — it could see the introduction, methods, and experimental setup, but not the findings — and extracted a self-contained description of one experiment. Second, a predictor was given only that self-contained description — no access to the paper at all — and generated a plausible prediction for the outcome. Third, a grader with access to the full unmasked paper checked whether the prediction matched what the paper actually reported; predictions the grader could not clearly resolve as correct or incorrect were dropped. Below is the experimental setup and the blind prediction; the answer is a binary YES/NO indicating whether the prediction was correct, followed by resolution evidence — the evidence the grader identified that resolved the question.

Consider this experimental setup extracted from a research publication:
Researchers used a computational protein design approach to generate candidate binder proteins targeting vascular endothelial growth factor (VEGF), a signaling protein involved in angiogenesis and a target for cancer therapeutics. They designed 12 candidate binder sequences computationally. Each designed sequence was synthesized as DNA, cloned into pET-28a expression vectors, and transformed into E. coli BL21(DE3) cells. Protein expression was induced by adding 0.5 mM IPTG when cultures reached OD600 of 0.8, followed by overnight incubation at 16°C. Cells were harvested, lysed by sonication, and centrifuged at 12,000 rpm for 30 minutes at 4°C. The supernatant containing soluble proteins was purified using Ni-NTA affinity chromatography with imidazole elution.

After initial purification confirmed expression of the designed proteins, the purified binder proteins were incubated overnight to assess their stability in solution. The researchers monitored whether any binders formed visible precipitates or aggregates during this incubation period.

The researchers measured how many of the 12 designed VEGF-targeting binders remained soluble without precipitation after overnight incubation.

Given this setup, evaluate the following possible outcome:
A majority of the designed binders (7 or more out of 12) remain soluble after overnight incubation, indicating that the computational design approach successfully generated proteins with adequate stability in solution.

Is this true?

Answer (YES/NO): YES